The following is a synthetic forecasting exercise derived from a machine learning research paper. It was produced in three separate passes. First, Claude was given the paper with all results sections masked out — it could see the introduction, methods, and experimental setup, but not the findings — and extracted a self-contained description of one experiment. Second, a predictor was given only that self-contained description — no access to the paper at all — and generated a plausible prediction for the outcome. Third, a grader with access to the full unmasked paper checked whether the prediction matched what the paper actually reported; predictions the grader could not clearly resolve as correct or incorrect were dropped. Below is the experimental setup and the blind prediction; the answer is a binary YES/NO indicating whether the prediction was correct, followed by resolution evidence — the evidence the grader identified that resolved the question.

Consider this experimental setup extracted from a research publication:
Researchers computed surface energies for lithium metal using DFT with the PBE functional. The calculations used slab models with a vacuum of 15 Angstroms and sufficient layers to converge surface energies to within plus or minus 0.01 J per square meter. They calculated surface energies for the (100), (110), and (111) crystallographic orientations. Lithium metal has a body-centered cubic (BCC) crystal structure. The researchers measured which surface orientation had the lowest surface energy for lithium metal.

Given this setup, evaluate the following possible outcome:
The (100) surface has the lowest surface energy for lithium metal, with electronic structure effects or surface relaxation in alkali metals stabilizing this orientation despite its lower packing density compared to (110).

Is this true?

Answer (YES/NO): YES